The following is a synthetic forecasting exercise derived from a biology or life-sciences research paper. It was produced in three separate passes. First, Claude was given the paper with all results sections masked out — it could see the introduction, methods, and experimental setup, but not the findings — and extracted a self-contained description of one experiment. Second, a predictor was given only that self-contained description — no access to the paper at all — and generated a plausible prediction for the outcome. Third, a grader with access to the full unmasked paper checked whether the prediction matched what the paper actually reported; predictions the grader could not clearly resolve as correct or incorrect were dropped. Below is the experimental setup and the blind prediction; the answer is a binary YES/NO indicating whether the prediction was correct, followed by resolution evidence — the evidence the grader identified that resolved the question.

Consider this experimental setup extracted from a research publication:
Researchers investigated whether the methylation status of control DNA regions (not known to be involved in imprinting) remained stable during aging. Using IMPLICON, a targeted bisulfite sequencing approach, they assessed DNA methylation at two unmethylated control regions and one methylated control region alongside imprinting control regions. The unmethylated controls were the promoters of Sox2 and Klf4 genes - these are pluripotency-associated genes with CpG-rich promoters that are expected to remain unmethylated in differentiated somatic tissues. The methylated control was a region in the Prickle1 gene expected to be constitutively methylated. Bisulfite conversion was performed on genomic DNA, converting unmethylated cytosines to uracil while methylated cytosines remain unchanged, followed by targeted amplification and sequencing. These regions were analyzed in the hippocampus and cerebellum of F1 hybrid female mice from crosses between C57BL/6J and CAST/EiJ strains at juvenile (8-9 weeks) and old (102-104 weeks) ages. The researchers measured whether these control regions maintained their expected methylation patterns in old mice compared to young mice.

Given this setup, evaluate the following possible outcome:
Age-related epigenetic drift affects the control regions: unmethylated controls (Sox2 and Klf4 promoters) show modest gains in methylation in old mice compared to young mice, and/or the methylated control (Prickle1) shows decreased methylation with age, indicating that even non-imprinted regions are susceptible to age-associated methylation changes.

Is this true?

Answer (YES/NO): NO